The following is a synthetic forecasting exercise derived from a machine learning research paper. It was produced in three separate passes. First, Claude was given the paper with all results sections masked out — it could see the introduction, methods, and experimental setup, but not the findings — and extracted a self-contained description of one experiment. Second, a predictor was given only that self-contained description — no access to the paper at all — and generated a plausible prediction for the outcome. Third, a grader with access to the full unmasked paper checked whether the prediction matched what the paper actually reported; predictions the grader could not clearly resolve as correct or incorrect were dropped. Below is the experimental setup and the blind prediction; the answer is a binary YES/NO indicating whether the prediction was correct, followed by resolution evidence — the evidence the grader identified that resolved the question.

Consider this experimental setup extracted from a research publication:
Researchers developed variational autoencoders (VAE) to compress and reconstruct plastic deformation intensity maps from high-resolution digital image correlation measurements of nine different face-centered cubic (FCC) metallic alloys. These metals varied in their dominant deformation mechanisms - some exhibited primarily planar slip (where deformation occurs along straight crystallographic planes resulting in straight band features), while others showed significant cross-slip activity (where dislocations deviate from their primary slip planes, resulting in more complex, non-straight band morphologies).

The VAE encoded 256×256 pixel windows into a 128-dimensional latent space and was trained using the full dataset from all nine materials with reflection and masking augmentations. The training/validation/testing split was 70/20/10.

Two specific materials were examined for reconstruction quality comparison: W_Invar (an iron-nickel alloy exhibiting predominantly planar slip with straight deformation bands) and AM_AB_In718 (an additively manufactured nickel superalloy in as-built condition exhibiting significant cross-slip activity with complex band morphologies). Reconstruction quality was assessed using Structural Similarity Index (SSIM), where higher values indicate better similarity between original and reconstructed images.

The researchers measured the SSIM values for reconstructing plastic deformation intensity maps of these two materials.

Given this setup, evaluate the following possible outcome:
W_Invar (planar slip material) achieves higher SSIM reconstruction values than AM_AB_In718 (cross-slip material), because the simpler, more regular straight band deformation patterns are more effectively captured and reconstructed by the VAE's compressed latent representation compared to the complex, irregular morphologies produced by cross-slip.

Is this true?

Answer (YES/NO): YES